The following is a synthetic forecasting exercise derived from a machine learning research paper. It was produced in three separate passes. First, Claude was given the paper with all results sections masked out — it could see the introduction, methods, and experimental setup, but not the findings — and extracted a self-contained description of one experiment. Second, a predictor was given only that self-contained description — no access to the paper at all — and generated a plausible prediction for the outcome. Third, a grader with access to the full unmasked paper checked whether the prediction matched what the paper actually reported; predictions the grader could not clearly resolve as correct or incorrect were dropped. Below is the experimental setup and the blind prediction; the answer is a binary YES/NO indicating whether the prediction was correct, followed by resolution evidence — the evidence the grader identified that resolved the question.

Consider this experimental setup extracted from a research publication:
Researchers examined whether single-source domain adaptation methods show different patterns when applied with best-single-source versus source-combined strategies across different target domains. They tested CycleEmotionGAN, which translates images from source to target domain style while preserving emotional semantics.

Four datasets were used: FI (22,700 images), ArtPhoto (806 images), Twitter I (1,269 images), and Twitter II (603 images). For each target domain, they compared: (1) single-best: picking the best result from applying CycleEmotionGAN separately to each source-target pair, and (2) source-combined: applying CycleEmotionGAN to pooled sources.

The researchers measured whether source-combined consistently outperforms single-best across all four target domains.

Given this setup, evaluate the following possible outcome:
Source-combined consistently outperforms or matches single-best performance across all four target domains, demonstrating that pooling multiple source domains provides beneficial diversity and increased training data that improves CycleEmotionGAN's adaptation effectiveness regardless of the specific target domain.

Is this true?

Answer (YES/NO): NO